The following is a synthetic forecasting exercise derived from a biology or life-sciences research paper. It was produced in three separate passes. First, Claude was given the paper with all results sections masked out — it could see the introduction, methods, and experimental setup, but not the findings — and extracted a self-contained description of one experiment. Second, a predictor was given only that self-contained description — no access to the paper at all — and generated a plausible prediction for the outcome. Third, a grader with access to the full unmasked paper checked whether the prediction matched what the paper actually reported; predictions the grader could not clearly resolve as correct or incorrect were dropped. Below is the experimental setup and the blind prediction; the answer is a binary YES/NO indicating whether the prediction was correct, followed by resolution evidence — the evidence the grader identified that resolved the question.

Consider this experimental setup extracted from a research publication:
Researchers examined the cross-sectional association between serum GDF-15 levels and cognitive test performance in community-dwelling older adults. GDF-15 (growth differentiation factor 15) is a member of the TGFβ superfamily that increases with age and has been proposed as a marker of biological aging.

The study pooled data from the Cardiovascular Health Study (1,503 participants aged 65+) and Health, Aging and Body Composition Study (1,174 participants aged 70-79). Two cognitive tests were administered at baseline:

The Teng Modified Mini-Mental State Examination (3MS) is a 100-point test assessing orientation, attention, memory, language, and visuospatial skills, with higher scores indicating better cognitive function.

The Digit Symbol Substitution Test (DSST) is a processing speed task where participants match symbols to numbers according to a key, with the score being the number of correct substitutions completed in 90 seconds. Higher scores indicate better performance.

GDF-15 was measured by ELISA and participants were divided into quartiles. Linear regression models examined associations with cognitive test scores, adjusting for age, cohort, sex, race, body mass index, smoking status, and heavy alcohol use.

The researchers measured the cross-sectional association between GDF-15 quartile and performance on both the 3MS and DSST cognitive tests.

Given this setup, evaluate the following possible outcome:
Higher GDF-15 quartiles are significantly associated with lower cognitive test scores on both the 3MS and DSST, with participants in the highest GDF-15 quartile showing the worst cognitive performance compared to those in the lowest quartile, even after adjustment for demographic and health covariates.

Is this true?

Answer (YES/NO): YES